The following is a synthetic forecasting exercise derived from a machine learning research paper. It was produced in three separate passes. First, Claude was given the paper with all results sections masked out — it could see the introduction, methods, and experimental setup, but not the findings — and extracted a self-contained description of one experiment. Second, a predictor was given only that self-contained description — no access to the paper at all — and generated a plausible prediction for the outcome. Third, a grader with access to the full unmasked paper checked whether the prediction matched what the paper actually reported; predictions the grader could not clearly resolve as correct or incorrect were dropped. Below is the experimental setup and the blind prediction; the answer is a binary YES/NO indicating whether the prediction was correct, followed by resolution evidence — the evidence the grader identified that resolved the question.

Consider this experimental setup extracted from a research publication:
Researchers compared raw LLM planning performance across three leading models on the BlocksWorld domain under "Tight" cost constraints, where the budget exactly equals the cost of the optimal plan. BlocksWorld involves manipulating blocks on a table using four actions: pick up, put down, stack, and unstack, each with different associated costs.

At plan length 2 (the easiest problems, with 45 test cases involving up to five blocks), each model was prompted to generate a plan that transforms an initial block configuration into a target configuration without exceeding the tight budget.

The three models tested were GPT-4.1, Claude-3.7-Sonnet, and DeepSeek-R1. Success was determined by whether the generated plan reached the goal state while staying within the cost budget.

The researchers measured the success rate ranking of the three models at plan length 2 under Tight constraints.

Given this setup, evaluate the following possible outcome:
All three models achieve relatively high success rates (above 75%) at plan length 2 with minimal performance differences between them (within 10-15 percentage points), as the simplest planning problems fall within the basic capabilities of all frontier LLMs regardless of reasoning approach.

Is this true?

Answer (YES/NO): NO